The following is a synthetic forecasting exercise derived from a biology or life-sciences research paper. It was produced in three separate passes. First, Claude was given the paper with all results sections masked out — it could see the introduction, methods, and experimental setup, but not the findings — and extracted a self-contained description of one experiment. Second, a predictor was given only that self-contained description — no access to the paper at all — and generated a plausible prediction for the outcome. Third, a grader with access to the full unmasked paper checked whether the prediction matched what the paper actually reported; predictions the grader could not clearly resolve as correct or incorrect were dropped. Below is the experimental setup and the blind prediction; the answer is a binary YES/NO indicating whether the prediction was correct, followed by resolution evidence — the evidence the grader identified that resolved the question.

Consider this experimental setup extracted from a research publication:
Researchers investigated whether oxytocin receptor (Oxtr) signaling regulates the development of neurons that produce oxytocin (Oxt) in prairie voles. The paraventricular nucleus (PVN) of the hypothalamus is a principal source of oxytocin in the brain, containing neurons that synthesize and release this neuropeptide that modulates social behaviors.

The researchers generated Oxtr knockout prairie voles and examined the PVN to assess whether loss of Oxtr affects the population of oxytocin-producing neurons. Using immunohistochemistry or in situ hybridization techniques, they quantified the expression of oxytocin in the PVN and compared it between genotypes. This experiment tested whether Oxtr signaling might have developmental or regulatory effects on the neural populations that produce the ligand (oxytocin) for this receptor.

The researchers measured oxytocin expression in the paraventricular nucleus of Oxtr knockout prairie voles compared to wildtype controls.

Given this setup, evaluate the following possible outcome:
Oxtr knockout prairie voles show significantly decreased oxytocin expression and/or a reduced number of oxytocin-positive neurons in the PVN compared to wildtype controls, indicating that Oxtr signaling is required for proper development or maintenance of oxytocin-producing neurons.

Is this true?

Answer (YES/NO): YES